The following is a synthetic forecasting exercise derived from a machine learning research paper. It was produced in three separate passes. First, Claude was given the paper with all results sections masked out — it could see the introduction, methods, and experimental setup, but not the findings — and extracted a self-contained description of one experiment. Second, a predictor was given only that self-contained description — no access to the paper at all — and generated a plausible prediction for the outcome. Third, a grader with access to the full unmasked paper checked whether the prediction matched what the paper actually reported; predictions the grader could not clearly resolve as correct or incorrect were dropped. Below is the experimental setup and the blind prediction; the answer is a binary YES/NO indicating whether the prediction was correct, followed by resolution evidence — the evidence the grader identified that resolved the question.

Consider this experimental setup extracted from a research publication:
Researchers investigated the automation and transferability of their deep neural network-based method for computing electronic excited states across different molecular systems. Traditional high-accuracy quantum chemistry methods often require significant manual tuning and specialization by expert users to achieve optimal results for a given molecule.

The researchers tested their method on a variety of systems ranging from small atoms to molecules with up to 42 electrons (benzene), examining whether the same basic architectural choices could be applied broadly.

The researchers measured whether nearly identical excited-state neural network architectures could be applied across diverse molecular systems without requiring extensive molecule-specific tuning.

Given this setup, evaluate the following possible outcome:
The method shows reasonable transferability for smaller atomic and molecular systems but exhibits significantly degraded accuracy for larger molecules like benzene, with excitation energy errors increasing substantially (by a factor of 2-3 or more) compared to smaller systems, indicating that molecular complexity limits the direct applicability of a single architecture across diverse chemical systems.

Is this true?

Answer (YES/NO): NO